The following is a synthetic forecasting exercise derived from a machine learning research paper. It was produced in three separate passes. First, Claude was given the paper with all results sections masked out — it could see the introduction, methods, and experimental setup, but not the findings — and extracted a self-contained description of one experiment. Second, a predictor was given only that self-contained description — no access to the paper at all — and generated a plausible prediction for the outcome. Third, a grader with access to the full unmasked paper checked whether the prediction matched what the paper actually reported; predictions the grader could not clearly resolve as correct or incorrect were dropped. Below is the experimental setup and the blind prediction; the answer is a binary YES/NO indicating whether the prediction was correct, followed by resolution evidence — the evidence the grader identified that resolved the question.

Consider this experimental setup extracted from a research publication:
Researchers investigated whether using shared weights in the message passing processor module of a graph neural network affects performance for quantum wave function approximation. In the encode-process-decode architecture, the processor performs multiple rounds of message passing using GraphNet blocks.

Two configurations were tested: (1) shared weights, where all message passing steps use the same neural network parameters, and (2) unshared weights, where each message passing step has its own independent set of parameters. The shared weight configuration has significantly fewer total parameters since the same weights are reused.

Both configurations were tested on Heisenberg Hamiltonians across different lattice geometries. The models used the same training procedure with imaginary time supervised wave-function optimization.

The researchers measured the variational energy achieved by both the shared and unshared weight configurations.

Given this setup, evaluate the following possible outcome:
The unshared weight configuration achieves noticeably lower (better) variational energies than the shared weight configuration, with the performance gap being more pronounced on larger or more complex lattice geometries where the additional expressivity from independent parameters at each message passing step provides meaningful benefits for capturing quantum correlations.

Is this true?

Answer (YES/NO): NO